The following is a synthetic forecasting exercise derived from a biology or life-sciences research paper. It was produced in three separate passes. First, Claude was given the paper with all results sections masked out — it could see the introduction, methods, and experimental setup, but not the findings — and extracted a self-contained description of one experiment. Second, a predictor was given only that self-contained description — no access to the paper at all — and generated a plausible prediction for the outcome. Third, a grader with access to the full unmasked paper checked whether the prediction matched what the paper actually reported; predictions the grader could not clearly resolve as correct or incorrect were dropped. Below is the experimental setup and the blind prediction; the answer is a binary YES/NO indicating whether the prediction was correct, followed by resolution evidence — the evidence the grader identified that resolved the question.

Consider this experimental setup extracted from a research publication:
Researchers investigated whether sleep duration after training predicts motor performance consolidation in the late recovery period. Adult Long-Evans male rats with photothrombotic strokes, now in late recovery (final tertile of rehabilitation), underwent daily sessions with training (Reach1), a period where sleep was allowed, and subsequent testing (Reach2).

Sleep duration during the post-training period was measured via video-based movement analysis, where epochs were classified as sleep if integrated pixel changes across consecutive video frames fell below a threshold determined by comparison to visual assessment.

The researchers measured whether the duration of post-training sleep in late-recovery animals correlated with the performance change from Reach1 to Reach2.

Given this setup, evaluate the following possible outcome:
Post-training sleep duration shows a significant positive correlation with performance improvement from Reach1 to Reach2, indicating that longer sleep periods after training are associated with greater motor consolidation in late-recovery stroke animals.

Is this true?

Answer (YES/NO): YES